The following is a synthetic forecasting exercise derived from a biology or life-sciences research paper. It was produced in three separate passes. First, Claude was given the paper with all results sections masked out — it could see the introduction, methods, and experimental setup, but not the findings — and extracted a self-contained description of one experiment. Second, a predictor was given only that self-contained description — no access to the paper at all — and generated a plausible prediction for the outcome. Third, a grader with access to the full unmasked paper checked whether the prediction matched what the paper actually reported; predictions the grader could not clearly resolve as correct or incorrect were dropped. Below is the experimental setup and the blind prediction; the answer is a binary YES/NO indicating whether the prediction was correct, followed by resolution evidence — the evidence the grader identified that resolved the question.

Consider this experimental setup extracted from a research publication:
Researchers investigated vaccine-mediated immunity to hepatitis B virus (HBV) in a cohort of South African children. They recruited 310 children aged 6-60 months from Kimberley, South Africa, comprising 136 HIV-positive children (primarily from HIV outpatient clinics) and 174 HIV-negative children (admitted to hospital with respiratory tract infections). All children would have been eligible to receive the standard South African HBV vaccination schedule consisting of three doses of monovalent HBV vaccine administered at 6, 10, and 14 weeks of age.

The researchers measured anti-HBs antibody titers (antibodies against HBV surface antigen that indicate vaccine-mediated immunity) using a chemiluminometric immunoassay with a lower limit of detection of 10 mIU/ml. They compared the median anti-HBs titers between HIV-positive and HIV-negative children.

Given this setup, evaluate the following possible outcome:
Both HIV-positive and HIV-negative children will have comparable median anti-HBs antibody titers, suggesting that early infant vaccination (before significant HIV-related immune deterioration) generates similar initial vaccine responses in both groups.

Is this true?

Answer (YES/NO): NO